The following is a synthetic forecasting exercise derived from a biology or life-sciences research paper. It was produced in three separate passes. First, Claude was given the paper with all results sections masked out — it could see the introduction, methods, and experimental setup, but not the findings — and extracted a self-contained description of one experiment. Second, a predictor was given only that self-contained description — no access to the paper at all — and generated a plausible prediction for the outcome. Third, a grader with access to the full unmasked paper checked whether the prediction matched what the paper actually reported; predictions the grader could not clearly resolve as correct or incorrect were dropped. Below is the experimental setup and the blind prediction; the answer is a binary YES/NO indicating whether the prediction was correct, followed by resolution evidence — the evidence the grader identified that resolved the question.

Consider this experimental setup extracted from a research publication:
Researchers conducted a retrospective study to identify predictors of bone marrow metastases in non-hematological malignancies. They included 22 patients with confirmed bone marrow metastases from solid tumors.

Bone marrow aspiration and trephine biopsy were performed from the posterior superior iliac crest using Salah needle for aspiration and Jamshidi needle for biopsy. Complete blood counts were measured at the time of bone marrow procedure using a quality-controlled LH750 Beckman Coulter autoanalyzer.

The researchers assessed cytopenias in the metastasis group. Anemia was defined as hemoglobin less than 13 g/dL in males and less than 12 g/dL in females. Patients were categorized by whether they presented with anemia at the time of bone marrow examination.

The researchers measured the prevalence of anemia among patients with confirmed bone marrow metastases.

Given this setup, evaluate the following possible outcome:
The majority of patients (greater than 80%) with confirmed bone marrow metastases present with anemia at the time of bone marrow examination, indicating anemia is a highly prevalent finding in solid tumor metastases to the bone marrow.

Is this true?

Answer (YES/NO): YES